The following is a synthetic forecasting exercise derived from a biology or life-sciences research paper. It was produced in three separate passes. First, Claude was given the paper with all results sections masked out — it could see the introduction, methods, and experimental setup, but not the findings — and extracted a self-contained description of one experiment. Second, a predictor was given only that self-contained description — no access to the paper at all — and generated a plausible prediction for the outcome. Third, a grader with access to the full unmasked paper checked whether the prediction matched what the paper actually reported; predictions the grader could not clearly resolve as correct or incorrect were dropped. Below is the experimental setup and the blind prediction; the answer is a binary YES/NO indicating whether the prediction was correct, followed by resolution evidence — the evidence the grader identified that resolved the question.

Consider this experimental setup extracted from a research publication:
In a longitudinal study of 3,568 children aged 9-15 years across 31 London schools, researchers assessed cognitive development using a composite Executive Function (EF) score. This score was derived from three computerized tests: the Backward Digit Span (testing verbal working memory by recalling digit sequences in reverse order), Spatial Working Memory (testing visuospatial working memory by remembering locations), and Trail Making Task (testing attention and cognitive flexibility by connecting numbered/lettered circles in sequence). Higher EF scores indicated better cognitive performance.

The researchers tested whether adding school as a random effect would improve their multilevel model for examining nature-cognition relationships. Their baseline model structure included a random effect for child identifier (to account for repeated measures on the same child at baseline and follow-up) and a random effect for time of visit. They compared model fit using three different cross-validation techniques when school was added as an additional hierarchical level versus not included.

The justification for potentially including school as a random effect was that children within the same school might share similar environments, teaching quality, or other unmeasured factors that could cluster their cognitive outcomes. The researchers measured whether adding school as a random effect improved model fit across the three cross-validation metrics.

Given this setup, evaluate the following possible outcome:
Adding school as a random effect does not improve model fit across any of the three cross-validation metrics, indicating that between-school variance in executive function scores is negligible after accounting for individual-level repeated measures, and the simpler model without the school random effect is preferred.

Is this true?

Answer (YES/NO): YES